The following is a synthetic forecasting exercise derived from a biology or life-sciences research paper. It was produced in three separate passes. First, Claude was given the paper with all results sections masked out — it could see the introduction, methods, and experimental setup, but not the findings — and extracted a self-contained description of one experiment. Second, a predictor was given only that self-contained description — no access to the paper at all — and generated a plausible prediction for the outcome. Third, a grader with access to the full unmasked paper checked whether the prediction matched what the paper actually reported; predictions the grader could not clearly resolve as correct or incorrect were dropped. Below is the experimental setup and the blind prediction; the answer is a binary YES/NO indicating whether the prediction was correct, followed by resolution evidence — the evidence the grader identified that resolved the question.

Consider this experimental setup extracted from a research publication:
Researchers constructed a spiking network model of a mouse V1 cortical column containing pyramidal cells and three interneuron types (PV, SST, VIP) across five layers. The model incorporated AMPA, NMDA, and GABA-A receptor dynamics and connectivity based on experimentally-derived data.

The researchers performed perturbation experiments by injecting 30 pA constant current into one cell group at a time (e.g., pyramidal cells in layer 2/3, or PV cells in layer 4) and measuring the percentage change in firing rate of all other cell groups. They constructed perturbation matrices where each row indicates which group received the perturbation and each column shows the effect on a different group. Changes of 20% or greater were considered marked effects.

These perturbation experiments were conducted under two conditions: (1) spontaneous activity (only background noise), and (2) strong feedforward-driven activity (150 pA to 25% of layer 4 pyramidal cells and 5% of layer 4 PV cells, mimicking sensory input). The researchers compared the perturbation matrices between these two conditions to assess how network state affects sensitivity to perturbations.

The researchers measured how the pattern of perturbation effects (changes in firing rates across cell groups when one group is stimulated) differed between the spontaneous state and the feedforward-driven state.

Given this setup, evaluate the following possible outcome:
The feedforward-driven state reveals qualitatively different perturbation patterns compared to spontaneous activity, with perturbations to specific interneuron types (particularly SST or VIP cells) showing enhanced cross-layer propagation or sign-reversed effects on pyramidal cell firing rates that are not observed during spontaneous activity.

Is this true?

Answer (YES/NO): NO